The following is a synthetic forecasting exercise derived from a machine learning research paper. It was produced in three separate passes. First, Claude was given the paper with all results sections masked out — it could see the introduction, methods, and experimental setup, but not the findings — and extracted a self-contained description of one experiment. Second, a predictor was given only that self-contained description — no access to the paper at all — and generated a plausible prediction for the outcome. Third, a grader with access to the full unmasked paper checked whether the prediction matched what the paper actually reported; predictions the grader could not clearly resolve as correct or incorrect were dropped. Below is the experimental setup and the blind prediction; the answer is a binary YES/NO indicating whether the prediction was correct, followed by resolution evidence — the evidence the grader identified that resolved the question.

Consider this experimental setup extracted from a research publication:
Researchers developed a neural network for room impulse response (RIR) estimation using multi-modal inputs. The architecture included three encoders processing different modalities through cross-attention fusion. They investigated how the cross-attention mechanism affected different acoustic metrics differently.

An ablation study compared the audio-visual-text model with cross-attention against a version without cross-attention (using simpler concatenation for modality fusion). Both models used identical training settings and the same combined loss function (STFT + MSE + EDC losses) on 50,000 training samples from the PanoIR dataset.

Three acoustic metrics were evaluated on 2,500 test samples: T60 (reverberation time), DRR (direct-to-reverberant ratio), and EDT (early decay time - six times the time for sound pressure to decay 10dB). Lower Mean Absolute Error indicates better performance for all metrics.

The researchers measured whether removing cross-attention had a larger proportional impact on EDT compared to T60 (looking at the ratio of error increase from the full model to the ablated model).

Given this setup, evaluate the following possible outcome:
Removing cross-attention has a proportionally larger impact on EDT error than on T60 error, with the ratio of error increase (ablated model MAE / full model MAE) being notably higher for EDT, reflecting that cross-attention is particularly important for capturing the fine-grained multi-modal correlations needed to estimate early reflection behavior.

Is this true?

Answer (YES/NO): YES